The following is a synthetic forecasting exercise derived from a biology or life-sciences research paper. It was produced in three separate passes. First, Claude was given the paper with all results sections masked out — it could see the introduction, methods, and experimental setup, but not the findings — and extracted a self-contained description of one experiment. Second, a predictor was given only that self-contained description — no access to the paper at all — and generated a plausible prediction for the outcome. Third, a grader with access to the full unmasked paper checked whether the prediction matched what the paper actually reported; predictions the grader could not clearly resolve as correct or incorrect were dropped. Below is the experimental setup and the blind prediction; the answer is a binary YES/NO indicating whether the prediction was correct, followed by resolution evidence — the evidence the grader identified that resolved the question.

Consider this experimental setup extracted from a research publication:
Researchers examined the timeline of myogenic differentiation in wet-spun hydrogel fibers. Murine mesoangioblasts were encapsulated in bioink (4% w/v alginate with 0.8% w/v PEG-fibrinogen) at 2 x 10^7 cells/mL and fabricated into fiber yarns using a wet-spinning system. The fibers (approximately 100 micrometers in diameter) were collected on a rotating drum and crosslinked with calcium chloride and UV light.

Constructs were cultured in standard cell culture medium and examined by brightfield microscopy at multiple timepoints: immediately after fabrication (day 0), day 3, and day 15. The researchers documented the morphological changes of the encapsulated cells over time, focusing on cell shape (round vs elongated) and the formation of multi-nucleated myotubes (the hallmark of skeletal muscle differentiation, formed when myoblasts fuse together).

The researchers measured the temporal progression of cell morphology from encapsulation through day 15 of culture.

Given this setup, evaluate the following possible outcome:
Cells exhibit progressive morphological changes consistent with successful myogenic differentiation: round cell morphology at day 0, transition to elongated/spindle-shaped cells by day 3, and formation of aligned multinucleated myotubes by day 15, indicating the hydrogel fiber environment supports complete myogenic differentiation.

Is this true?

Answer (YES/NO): YES